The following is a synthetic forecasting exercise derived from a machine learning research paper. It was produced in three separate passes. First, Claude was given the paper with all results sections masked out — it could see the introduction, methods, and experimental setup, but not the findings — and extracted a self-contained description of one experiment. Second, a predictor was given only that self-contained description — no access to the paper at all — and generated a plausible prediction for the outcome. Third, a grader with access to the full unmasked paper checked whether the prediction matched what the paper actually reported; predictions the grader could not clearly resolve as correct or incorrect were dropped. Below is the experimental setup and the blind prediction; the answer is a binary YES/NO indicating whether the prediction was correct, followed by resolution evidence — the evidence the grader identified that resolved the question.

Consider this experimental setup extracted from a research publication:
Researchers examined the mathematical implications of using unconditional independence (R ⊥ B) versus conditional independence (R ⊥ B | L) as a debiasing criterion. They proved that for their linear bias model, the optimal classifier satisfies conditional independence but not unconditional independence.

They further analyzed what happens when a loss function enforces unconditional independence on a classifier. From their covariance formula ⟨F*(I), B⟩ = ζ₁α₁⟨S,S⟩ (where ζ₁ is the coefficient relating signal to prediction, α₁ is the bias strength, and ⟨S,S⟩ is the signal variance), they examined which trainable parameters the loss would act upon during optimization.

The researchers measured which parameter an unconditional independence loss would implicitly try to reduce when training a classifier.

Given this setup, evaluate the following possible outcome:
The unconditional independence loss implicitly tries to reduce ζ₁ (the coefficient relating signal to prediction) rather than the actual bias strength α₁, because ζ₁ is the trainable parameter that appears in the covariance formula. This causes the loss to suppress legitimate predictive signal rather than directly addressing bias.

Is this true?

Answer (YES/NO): YES